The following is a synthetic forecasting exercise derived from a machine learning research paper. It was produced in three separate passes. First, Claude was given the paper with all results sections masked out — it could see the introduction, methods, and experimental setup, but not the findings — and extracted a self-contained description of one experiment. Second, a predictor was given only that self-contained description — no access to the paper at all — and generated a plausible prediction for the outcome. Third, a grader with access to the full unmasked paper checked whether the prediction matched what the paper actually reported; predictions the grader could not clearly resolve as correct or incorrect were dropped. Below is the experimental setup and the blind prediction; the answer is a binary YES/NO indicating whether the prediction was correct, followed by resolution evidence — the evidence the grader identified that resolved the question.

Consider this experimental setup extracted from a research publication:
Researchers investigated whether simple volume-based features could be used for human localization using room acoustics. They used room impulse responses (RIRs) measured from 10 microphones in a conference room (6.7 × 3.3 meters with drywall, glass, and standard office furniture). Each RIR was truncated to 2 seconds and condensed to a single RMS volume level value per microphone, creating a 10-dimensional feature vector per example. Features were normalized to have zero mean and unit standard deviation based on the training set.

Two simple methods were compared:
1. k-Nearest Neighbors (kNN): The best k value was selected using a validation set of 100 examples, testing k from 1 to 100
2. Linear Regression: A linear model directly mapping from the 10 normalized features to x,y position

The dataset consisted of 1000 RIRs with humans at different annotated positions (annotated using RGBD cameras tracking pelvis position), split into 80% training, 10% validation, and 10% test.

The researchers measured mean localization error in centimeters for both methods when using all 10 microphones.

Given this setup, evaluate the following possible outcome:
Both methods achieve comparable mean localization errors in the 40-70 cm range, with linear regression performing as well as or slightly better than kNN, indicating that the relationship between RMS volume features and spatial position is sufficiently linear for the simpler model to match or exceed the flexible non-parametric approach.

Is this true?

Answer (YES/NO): NO